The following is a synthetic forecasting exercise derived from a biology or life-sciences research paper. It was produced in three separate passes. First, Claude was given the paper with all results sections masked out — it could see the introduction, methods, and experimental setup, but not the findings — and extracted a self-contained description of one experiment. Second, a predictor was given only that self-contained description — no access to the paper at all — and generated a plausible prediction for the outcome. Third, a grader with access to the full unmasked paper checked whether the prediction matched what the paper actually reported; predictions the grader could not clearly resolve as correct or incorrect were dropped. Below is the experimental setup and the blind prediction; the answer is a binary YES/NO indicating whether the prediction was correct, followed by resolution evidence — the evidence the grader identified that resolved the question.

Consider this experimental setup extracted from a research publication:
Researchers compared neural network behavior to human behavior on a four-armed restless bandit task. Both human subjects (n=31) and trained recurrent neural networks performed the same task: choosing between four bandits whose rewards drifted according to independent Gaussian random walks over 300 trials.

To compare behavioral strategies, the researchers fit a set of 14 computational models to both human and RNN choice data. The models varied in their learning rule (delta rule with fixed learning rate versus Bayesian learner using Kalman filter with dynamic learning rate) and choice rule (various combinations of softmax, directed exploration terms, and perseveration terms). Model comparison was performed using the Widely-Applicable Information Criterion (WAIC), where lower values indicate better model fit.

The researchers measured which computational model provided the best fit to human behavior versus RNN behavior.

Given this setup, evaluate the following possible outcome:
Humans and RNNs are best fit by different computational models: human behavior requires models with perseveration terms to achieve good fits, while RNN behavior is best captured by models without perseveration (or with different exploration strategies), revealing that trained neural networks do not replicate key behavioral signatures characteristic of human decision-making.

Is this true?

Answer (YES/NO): NO